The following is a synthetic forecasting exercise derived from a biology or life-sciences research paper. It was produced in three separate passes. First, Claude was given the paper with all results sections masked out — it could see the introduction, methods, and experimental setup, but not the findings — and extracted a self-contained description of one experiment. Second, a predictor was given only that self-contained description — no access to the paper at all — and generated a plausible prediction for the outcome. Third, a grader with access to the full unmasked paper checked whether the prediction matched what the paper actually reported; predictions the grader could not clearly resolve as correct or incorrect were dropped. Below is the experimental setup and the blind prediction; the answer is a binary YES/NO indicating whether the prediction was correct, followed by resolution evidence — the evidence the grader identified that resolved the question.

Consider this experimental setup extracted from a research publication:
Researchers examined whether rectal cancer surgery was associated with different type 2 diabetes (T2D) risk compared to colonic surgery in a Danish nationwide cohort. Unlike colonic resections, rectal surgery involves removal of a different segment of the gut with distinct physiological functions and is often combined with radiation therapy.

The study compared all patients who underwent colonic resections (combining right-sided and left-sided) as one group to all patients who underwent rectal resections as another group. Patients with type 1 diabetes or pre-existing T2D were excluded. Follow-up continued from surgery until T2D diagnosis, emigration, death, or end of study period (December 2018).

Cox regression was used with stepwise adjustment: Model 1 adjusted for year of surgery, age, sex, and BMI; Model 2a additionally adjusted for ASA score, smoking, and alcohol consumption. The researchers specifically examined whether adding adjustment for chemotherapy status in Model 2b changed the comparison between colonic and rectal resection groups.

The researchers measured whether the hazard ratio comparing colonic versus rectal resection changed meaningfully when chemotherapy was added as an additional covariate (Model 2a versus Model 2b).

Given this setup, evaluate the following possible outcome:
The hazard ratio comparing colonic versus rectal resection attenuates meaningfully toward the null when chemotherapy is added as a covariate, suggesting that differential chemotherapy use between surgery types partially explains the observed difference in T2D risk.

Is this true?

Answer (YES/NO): NO